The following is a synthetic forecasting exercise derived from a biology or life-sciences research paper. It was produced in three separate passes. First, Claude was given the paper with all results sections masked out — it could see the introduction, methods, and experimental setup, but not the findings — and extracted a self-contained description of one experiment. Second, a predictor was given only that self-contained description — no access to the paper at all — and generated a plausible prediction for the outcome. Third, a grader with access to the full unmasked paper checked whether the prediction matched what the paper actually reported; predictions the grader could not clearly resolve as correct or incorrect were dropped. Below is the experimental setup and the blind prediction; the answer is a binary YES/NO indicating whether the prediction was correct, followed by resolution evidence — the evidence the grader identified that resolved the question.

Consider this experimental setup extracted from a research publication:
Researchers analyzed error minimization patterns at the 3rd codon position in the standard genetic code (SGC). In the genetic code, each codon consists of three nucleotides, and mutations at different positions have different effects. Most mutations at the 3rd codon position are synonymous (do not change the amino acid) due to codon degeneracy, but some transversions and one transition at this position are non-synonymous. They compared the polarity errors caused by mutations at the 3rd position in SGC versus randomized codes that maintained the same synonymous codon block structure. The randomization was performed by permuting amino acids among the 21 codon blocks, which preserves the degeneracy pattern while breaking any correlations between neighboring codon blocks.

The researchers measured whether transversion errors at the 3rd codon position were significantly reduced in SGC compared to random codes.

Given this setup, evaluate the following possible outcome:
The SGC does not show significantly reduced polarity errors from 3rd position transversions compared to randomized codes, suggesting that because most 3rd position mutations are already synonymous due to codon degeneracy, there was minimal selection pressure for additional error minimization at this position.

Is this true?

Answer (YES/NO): NO